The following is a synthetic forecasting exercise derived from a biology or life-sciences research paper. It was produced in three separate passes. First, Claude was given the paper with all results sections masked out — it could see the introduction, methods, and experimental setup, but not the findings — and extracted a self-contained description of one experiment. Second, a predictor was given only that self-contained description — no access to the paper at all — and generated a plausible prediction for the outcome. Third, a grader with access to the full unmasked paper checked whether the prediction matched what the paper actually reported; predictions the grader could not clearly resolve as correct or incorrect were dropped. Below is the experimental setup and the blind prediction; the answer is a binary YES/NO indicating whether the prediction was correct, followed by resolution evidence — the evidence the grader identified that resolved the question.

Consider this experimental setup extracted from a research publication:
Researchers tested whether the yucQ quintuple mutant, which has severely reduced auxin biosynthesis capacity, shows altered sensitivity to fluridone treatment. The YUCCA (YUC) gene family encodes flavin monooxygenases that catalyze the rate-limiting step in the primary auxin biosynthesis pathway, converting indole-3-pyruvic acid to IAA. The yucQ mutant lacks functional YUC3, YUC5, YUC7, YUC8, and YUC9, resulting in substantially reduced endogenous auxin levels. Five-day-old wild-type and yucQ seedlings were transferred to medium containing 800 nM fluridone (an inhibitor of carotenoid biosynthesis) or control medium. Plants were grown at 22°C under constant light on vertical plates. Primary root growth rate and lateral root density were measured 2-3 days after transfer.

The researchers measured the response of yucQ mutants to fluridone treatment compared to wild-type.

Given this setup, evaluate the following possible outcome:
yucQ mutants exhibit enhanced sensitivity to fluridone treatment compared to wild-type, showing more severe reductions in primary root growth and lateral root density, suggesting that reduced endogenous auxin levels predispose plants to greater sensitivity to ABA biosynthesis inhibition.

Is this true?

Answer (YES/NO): NO